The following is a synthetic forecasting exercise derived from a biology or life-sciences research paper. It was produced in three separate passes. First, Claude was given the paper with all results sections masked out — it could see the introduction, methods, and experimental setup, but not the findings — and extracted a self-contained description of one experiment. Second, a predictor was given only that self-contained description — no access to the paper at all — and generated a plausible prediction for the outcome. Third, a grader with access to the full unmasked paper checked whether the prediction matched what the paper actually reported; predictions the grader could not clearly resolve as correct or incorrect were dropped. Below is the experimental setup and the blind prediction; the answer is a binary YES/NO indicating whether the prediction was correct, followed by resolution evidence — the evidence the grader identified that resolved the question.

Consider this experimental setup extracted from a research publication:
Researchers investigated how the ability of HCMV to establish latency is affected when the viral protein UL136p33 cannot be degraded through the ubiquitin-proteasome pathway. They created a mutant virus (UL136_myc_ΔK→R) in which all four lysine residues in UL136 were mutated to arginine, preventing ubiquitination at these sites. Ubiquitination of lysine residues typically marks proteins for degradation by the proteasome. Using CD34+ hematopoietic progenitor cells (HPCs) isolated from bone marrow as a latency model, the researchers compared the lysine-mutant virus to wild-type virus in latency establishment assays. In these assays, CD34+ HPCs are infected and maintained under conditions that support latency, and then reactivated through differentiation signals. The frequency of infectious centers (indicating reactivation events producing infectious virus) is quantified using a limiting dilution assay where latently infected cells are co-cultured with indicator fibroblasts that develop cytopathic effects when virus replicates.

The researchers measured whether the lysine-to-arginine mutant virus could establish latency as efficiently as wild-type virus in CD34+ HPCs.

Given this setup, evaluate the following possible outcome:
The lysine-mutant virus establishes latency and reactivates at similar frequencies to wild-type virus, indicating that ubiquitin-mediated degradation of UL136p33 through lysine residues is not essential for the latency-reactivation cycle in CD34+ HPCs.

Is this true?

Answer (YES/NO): NO